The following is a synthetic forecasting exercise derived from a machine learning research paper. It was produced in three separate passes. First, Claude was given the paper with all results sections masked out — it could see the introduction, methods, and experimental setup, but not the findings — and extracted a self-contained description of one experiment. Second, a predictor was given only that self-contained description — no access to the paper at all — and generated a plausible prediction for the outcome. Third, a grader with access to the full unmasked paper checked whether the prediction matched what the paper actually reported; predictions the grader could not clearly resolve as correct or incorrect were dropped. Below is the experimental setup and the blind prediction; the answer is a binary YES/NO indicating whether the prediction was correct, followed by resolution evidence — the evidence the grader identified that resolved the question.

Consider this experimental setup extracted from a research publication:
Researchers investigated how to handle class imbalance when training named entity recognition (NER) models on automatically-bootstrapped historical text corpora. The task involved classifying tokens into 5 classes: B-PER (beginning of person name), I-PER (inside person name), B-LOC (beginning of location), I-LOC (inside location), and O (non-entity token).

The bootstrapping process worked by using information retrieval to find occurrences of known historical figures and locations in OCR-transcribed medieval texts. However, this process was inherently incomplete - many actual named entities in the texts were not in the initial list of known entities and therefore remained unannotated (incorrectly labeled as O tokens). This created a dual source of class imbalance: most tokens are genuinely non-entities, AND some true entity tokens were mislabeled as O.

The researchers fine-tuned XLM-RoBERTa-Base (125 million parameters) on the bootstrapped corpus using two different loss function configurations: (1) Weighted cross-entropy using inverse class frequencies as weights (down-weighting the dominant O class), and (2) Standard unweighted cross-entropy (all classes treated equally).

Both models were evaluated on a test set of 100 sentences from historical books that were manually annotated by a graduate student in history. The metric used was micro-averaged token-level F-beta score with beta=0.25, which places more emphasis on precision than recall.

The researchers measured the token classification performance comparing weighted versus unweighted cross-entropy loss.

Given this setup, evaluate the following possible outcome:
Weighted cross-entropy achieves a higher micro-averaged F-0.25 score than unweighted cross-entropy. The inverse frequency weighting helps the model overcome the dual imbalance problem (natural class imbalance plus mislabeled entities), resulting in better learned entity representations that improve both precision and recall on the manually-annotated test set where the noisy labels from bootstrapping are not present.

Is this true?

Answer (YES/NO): YES